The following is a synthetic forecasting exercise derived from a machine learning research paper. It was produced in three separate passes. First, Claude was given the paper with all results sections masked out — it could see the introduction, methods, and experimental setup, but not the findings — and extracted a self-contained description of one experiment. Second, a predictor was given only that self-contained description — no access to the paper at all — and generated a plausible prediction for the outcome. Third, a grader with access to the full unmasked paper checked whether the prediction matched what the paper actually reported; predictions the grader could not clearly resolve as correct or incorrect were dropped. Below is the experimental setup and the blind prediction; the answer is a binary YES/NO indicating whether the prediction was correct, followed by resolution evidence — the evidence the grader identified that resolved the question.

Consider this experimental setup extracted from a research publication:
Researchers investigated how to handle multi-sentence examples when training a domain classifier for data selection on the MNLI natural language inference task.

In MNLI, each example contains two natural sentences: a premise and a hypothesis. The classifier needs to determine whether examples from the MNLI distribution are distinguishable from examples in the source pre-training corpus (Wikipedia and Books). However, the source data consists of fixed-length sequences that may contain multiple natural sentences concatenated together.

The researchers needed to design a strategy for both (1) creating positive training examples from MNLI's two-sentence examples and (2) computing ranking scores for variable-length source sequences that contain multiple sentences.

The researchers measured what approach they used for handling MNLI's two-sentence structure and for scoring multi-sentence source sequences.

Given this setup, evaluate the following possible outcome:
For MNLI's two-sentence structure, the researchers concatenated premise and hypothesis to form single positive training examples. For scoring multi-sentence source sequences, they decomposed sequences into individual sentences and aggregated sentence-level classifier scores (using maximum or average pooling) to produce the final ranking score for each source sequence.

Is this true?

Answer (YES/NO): NO